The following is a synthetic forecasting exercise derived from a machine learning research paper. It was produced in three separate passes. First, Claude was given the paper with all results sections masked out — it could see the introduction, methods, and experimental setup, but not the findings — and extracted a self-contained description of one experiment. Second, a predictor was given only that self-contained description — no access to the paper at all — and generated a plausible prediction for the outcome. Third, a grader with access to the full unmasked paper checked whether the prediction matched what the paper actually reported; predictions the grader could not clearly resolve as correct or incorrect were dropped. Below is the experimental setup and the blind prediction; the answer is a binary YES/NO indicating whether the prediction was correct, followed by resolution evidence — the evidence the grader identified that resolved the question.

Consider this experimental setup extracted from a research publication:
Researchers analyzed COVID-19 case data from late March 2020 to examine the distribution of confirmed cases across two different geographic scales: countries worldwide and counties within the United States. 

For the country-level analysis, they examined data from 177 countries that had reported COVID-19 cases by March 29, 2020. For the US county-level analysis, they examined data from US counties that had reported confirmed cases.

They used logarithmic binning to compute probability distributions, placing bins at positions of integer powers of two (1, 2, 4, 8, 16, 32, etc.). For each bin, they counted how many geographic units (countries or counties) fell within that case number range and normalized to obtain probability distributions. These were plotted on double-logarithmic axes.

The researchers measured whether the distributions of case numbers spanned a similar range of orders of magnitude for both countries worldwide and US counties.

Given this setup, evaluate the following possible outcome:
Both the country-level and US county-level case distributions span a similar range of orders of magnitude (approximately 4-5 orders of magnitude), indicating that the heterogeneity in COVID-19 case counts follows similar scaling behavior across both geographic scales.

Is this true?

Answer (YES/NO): YES